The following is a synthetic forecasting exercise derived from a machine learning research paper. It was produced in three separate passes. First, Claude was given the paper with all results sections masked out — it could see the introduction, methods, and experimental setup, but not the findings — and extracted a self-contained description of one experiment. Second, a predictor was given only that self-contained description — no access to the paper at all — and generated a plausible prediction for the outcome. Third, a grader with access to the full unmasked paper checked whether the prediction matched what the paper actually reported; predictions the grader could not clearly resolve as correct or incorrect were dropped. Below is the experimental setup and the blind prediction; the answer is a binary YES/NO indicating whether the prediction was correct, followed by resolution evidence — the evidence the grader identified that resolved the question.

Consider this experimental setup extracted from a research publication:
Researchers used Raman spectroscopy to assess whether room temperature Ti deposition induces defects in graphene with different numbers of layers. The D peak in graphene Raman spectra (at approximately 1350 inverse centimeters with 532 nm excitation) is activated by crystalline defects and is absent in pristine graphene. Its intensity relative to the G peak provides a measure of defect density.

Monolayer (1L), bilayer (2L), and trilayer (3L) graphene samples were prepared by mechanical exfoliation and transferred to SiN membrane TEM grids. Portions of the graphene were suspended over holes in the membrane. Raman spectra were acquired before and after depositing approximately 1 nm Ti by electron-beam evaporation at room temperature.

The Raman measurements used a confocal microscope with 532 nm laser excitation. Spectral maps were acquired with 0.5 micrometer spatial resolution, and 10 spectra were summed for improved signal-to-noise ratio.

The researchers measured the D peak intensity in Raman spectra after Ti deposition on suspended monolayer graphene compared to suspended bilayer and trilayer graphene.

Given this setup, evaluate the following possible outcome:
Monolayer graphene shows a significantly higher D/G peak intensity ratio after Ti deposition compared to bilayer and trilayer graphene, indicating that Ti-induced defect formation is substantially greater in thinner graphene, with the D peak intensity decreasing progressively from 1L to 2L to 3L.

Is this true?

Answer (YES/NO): NO